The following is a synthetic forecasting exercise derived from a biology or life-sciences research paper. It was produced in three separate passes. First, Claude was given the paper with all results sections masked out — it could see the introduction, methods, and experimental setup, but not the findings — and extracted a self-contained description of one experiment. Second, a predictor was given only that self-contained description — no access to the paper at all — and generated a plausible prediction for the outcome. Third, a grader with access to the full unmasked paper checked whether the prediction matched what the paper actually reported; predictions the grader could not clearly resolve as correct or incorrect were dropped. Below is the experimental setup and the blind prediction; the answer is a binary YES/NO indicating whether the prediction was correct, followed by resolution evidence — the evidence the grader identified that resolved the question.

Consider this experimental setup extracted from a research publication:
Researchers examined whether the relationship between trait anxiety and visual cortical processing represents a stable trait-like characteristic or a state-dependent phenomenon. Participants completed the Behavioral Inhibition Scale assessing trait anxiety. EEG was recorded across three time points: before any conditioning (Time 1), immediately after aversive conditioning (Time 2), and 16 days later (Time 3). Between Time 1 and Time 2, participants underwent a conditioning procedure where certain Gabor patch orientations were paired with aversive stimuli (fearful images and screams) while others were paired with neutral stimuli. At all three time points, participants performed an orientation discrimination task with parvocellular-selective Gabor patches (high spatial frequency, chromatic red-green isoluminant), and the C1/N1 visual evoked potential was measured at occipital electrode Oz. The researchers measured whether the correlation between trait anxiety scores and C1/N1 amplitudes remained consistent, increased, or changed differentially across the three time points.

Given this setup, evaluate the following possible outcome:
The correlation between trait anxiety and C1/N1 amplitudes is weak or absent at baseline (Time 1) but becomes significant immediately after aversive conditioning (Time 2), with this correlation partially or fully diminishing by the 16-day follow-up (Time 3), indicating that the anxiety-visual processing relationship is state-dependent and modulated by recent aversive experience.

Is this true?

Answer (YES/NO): NO